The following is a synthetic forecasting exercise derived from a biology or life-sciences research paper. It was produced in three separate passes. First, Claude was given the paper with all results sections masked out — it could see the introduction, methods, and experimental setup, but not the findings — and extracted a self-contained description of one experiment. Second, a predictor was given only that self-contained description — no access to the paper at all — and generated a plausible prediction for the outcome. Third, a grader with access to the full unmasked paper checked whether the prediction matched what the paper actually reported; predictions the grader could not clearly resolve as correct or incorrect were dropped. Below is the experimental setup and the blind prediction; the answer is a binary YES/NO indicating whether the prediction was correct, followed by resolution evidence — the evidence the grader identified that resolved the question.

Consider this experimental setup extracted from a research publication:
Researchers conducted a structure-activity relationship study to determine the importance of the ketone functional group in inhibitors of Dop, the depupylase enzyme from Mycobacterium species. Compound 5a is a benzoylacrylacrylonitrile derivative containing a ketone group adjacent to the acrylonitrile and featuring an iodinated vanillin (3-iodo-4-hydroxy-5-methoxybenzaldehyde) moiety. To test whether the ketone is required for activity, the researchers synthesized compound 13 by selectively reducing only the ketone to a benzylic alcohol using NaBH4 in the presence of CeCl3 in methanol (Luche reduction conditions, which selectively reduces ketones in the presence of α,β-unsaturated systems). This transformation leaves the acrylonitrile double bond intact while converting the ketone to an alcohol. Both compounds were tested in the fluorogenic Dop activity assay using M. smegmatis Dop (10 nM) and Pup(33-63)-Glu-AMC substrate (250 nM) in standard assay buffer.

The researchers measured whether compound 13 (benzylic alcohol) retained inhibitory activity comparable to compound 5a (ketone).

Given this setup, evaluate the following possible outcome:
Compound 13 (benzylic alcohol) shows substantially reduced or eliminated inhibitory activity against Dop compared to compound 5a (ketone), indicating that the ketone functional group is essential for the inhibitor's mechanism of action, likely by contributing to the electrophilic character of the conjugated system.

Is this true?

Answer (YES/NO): YES